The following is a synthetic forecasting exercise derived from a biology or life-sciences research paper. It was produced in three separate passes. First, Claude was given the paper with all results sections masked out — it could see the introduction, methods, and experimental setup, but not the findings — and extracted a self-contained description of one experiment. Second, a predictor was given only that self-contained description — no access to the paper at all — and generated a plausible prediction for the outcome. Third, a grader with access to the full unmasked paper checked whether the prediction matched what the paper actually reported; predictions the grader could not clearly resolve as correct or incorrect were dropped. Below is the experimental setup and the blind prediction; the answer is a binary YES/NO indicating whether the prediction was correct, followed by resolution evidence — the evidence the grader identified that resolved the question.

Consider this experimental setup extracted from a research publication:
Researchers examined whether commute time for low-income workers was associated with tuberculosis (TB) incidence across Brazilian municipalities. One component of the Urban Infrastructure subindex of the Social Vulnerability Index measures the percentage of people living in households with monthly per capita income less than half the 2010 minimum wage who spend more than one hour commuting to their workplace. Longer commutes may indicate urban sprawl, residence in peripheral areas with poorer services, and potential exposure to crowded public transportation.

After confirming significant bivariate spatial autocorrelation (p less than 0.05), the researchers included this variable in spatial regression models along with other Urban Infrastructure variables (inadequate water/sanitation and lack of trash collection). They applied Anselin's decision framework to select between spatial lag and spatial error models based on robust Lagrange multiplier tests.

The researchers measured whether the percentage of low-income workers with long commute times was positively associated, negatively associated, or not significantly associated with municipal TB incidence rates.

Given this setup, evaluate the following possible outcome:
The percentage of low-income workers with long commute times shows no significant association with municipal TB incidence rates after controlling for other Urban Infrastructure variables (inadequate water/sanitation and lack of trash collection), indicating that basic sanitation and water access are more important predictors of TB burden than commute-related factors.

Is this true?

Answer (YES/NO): NO